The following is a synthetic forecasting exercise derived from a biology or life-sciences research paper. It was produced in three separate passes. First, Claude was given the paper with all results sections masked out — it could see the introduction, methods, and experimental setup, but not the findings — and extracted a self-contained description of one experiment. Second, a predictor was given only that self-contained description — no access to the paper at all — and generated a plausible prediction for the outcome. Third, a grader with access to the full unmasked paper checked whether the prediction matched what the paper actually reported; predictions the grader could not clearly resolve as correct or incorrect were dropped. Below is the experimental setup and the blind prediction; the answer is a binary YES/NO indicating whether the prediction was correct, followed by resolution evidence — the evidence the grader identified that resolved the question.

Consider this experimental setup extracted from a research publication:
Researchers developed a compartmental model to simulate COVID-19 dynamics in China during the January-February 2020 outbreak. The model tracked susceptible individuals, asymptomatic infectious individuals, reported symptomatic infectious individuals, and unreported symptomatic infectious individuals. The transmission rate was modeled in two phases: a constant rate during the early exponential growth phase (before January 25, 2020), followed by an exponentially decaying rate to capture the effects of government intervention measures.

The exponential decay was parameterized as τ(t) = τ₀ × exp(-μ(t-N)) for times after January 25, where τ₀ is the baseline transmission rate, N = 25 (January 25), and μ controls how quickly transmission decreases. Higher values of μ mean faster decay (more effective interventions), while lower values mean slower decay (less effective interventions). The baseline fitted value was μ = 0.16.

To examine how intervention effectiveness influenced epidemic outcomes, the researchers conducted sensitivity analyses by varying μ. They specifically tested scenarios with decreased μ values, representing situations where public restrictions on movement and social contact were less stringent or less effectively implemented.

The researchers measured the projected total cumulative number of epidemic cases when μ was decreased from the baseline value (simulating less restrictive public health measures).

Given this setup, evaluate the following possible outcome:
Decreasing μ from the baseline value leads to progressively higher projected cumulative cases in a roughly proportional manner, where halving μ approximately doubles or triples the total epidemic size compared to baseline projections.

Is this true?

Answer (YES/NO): NO